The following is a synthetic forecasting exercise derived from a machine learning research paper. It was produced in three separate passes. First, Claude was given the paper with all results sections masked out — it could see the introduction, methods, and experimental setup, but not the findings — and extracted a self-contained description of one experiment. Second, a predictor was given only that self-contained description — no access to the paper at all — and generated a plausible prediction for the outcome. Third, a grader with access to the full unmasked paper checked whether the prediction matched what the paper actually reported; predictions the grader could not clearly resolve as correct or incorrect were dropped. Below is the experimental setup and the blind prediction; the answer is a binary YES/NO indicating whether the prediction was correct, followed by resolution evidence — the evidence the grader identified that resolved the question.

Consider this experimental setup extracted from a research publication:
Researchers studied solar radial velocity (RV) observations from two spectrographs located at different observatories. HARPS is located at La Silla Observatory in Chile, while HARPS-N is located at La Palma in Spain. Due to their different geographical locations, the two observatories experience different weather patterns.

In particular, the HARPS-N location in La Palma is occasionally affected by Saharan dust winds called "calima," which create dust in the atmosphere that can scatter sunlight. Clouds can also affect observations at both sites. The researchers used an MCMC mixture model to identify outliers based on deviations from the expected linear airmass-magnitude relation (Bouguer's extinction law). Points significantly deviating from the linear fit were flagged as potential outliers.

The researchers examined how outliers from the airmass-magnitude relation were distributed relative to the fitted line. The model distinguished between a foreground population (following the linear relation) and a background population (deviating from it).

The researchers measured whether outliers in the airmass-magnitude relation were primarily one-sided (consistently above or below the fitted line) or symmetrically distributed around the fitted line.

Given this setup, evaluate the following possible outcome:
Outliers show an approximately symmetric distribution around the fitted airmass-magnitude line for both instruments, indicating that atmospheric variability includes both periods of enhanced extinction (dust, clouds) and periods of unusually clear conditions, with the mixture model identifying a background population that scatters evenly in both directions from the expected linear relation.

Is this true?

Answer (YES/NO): NO